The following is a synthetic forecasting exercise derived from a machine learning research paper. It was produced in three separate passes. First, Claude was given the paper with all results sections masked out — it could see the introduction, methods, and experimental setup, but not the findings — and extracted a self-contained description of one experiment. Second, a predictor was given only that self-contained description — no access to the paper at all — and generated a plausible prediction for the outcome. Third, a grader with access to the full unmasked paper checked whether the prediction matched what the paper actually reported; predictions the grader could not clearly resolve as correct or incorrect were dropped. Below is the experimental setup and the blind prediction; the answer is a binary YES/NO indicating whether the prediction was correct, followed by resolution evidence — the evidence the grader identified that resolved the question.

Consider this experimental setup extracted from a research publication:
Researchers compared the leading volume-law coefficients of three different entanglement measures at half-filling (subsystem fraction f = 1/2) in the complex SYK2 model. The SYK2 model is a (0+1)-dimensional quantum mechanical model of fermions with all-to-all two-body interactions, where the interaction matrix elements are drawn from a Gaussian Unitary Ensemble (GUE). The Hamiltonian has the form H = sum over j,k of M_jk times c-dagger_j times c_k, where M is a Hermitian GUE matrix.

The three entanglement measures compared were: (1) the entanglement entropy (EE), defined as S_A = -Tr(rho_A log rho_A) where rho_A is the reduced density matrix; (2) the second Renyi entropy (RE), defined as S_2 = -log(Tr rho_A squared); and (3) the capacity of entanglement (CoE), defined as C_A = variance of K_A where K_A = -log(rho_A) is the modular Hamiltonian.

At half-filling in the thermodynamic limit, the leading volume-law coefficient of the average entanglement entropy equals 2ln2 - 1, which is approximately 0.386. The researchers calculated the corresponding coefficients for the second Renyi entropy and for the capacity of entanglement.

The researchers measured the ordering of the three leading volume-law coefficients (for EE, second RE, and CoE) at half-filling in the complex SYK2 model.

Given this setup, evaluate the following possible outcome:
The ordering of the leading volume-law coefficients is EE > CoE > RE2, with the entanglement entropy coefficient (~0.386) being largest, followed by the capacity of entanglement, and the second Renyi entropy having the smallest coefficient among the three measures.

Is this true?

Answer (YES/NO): NO